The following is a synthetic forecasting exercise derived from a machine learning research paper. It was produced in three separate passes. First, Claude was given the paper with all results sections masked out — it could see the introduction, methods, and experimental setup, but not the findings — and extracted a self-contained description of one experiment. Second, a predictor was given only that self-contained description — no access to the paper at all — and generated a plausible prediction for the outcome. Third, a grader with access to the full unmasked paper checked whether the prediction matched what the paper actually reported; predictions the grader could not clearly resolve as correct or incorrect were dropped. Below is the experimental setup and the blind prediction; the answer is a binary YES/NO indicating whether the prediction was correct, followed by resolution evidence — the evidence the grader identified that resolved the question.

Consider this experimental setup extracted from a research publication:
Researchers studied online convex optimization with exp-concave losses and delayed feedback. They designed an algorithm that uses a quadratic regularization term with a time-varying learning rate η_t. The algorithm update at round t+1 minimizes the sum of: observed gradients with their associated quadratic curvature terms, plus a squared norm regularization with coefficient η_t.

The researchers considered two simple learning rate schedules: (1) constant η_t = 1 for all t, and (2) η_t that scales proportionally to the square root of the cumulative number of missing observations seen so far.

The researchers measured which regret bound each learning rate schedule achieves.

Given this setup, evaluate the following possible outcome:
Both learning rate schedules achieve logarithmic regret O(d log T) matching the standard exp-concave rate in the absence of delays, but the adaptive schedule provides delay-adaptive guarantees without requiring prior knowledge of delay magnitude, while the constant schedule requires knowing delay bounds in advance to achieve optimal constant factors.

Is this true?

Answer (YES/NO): NO